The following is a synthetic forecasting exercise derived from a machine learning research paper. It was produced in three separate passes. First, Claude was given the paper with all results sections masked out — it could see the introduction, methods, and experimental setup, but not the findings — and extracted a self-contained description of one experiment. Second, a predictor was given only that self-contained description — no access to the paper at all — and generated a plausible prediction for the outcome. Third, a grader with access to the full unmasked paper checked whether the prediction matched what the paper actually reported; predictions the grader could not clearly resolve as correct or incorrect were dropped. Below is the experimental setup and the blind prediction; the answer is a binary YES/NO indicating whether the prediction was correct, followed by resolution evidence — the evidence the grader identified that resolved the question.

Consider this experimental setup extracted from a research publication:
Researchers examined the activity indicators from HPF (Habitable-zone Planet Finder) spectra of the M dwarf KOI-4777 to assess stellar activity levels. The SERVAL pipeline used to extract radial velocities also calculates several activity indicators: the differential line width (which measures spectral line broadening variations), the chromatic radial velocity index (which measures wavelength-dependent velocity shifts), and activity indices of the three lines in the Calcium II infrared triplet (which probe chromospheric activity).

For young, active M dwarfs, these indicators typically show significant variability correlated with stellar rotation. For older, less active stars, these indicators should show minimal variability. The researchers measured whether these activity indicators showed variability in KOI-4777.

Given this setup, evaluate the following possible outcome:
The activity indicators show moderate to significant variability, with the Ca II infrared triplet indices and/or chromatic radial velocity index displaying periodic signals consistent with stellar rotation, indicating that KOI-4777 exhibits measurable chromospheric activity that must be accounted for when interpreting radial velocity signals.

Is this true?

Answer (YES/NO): NO